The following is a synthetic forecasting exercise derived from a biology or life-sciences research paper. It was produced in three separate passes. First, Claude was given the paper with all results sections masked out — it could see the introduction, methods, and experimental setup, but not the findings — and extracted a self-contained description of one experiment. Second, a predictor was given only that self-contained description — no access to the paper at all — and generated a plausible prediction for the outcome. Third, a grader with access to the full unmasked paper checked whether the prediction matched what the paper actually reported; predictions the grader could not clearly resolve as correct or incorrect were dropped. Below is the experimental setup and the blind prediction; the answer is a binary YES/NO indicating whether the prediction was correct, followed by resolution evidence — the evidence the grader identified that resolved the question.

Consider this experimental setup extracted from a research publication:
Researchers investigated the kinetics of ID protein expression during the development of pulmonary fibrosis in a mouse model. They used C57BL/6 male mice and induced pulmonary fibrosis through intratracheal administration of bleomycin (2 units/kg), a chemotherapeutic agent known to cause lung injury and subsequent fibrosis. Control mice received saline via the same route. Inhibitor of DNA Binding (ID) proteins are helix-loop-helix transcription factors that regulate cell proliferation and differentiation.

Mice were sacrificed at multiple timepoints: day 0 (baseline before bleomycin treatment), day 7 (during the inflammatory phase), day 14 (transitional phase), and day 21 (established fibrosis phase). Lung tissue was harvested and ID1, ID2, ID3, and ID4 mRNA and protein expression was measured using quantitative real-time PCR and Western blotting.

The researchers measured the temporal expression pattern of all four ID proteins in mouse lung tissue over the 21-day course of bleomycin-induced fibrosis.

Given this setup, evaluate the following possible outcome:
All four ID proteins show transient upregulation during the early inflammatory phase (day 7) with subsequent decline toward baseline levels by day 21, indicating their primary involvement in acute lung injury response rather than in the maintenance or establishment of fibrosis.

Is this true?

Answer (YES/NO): NO